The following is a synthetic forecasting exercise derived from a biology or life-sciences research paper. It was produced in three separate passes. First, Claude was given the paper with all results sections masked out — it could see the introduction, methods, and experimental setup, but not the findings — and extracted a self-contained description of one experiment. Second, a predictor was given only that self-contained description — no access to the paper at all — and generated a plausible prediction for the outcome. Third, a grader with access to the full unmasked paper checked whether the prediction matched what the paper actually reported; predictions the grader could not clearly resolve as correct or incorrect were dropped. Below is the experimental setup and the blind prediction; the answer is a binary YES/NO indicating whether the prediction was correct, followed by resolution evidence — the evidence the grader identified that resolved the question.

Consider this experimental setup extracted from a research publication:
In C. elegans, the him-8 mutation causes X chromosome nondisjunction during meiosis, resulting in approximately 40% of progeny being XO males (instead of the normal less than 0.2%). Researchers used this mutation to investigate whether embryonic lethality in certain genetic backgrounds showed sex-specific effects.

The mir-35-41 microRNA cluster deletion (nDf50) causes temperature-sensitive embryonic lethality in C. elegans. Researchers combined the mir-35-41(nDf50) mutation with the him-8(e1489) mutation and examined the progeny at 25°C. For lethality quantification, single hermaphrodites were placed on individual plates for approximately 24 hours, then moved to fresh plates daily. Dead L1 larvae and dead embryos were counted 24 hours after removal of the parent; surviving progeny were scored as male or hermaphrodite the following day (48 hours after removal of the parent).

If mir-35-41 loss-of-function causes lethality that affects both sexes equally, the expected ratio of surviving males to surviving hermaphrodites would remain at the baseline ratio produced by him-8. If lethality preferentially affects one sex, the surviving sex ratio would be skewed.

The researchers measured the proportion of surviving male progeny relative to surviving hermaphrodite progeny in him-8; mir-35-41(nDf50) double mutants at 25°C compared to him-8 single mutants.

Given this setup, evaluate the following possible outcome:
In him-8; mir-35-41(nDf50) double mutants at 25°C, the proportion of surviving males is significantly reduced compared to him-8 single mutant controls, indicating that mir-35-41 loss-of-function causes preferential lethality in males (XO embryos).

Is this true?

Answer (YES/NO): NO